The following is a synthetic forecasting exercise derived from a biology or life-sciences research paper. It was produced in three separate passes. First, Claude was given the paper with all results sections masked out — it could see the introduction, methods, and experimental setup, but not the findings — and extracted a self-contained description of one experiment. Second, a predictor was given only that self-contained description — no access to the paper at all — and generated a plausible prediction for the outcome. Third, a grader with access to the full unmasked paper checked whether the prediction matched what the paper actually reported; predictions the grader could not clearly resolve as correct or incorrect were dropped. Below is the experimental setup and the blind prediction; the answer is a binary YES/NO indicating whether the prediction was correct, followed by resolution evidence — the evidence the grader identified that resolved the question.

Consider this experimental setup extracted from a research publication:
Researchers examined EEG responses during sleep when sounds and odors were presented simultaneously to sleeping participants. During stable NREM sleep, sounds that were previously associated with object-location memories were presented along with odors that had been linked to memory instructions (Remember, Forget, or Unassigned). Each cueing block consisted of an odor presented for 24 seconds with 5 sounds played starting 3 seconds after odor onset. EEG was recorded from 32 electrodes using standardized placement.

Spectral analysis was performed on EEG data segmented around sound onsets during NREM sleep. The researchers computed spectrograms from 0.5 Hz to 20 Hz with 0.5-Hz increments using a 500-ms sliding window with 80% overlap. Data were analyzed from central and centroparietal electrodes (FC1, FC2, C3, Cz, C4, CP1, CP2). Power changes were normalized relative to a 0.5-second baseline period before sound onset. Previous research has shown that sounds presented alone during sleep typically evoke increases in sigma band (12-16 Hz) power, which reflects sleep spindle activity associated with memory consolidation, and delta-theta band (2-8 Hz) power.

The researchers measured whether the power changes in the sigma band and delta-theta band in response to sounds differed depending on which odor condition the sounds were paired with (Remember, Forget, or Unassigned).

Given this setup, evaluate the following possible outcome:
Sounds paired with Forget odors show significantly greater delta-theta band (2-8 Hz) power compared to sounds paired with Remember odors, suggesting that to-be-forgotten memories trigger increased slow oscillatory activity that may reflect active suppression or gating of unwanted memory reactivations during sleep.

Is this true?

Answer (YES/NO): NO